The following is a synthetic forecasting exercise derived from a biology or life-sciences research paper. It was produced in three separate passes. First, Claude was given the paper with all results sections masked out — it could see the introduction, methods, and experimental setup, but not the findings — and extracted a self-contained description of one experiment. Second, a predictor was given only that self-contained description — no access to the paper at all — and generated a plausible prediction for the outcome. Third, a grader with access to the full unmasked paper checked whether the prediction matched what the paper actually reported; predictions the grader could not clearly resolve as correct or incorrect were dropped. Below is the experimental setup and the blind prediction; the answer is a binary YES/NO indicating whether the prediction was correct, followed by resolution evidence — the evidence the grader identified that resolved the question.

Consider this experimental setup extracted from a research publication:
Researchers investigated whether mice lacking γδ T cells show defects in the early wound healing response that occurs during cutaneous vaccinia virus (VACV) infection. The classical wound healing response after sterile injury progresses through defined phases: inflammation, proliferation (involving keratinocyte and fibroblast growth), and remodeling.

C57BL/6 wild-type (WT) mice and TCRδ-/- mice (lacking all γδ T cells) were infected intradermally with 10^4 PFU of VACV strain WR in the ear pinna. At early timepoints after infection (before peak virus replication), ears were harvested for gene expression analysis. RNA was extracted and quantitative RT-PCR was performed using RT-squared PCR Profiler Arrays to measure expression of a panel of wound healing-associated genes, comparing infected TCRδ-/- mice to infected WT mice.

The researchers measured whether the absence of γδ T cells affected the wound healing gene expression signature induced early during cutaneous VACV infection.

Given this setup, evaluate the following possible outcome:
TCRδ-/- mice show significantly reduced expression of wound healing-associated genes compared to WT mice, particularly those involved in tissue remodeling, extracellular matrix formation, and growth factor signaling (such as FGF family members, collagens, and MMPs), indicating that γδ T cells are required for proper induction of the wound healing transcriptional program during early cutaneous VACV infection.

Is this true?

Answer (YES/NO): NO